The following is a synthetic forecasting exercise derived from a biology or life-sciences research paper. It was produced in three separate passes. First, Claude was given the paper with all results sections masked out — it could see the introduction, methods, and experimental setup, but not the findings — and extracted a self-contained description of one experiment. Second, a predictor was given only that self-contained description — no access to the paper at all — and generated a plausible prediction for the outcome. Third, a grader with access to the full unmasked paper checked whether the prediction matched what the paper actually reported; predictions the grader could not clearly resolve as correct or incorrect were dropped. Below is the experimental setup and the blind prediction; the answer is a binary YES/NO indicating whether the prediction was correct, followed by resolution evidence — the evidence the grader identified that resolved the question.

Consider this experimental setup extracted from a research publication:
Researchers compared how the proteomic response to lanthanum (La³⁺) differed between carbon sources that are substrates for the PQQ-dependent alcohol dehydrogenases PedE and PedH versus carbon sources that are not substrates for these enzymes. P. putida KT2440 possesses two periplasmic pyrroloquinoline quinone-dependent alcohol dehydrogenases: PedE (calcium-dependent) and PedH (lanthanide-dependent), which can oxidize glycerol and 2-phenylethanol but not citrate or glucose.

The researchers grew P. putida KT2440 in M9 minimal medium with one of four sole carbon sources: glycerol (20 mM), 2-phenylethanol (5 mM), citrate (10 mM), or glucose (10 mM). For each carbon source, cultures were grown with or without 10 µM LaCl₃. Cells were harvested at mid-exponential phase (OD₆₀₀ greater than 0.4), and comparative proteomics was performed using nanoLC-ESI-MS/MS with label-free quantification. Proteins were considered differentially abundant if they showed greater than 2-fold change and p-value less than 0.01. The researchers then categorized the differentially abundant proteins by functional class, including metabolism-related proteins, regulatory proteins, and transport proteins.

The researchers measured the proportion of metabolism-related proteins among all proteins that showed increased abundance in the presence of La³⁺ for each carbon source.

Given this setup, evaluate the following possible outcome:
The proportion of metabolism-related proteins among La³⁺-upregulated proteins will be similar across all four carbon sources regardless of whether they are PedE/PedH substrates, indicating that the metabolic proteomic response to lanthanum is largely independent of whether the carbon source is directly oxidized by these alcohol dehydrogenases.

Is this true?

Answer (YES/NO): NO